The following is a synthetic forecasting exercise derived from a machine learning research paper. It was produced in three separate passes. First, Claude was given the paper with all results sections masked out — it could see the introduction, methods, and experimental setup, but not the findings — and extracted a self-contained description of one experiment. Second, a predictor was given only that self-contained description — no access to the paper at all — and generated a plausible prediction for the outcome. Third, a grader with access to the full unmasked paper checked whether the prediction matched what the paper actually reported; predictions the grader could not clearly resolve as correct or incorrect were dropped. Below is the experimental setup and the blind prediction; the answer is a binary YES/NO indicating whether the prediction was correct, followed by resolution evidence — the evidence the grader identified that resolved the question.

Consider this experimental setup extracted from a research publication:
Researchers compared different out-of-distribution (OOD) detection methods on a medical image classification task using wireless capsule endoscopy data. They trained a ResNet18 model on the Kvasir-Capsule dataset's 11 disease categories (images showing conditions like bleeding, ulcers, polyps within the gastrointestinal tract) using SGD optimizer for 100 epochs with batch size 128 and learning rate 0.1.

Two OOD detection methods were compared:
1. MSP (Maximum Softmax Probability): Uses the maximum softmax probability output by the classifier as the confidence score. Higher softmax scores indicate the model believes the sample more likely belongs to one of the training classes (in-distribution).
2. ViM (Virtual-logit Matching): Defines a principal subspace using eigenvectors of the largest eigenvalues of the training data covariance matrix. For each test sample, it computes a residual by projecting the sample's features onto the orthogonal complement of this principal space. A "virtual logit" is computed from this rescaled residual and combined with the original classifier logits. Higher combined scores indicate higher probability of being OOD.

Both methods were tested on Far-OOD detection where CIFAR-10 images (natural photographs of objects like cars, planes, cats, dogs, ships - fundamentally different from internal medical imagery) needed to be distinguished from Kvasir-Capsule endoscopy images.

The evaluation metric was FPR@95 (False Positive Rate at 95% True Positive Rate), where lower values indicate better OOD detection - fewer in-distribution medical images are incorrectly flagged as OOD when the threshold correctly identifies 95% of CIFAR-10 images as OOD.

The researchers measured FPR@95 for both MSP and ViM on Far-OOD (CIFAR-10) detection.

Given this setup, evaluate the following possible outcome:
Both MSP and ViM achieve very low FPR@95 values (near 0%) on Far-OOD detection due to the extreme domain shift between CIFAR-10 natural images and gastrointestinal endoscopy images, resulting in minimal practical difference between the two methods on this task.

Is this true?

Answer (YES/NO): NO